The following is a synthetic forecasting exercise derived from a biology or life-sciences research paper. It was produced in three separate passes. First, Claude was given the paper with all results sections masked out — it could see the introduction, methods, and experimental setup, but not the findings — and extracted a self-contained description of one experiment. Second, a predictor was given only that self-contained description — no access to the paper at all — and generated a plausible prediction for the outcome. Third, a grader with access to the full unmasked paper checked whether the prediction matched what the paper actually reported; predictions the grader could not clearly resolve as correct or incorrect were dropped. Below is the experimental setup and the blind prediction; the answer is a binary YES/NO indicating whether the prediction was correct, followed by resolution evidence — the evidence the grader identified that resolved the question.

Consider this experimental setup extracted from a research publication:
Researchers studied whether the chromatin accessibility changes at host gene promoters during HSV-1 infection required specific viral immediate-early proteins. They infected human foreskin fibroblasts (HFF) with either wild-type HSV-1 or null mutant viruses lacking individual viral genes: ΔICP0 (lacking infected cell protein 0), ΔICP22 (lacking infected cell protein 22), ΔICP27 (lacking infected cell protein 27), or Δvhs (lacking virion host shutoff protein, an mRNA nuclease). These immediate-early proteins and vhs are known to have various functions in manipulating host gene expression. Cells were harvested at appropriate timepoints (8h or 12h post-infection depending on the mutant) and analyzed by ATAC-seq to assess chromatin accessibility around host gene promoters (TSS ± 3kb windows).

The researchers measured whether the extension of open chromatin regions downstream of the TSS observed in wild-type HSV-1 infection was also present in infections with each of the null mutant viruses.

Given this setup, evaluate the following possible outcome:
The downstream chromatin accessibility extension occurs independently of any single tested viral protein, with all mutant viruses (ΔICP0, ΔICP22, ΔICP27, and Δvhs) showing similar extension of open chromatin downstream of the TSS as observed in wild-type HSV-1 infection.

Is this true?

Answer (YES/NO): YES